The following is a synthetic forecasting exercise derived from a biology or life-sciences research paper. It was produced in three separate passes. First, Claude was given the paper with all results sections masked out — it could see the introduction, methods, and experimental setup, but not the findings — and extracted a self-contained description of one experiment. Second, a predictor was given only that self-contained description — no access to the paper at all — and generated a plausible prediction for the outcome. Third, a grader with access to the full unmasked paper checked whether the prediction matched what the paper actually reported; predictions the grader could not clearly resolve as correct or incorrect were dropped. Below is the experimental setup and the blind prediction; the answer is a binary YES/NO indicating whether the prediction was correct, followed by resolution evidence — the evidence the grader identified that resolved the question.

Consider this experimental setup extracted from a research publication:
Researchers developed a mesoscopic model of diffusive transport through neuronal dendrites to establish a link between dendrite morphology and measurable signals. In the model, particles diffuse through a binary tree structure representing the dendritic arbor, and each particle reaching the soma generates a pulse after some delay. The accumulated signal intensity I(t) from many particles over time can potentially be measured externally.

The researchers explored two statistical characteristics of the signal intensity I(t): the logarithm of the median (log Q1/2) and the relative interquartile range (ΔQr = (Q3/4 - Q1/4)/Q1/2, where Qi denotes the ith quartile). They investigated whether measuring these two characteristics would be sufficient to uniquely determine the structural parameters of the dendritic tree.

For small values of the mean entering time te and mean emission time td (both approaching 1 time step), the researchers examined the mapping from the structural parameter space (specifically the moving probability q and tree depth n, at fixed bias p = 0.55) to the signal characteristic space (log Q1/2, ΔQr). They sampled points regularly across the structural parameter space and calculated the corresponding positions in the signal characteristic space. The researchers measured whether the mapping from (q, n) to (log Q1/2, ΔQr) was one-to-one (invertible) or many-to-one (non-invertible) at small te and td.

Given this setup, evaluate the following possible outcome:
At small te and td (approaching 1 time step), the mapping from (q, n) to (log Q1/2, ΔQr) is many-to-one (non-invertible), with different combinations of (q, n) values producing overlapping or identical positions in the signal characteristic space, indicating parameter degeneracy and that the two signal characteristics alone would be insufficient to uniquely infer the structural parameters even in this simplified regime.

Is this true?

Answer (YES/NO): NO